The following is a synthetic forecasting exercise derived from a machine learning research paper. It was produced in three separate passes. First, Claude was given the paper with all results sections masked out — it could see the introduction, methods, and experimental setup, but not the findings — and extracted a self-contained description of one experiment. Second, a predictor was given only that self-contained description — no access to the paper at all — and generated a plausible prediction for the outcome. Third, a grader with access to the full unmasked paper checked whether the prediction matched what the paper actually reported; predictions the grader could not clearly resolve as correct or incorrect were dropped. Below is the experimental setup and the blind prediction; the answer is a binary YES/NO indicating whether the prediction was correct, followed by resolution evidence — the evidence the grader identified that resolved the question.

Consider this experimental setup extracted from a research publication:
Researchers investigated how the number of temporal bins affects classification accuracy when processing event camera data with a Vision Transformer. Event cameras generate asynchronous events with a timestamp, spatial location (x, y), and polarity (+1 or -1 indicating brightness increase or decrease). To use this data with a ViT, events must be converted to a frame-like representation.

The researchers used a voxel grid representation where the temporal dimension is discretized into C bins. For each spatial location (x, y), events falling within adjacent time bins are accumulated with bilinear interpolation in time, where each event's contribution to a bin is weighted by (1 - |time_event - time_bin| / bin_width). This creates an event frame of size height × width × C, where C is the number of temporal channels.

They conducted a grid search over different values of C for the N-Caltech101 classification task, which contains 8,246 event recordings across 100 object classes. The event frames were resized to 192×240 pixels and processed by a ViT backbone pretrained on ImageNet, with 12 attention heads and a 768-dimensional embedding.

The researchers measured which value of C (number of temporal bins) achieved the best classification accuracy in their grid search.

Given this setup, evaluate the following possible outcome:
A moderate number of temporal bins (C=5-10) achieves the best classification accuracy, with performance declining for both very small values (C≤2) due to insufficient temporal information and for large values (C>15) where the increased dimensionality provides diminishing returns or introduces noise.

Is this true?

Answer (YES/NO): YES